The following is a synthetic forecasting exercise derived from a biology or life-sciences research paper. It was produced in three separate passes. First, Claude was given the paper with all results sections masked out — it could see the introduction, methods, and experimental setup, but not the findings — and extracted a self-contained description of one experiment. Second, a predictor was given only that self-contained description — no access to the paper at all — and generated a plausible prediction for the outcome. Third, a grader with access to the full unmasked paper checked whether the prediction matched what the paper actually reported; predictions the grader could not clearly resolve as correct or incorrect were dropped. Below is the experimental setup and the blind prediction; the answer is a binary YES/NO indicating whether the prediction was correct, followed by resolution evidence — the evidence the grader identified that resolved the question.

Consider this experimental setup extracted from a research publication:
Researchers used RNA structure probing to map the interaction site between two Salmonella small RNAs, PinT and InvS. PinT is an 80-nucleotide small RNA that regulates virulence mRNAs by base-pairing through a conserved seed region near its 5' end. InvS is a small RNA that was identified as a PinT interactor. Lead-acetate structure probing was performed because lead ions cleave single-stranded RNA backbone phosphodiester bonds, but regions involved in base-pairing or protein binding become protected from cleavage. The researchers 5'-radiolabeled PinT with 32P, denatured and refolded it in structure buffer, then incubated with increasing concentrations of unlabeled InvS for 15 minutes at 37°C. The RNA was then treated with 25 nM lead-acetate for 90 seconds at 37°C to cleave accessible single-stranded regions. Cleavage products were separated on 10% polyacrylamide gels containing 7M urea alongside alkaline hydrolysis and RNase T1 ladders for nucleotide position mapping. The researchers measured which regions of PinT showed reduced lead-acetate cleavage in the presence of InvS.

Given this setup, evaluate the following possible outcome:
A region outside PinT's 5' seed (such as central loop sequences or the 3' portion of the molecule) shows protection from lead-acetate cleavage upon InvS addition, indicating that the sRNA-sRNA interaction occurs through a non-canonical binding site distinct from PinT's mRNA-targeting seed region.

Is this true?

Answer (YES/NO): NO